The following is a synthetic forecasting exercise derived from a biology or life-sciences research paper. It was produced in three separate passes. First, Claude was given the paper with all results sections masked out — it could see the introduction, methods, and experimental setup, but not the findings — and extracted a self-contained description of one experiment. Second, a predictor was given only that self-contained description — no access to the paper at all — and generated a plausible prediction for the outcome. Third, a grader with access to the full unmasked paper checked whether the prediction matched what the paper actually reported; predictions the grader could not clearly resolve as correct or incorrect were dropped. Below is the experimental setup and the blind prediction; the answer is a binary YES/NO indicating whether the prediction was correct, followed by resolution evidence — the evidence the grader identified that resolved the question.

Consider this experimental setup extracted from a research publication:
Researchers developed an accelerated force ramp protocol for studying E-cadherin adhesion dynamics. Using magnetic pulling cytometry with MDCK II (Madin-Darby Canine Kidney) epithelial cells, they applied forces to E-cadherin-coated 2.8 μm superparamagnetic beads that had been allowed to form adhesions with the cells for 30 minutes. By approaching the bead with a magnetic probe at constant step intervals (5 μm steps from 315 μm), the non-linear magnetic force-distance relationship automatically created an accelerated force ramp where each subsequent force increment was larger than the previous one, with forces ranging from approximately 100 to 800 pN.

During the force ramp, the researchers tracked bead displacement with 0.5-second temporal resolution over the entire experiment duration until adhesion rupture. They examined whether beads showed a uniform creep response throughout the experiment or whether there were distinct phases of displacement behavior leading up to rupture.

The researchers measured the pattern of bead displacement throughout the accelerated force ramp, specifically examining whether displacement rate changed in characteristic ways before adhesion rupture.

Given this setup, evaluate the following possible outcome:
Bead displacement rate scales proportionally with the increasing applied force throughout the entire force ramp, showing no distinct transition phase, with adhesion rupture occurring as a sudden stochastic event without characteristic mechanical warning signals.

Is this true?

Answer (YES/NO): NO